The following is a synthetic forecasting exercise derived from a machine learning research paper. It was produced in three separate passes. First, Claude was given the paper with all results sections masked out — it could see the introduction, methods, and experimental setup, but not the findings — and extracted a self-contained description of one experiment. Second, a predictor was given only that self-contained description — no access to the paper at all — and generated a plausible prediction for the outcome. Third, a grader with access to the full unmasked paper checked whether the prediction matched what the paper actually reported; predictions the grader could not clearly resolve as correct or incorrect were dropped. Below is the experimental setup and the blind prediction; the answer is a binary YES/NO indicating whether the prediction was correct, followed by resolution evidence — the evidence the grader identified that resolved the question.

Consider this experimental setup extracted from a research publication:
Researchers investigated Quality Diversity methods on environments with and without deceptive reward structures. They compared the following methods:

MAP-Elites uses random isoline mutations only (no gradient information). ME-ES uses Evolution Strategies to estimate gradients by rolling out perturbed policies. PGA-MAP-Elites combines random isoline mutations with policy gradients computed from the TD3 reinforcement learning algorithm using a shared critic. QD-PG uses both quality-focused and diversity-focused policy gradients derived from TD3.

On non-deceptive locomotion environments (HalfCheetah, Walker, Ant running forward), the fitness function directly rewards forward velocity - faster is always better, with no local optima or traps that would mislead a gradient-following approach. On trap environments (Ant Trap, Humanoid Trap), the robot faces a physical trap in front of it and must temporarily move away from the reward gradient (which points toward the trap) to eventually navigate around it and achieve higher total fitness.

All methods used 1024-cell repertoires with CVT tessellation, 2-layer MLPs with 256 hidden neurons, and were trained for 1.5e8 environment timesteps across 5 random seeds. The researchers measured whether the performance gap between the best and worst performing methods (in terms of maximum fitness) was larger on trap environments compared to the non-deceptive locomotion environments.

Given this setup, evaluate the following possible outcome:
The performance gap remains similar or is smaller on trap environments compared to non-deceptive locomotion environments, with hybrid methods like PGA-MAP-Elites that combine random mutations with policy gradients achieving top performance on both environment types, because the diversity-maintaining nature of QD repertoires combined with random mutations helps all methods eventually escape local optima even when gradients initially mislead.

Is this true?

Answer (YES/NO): NO